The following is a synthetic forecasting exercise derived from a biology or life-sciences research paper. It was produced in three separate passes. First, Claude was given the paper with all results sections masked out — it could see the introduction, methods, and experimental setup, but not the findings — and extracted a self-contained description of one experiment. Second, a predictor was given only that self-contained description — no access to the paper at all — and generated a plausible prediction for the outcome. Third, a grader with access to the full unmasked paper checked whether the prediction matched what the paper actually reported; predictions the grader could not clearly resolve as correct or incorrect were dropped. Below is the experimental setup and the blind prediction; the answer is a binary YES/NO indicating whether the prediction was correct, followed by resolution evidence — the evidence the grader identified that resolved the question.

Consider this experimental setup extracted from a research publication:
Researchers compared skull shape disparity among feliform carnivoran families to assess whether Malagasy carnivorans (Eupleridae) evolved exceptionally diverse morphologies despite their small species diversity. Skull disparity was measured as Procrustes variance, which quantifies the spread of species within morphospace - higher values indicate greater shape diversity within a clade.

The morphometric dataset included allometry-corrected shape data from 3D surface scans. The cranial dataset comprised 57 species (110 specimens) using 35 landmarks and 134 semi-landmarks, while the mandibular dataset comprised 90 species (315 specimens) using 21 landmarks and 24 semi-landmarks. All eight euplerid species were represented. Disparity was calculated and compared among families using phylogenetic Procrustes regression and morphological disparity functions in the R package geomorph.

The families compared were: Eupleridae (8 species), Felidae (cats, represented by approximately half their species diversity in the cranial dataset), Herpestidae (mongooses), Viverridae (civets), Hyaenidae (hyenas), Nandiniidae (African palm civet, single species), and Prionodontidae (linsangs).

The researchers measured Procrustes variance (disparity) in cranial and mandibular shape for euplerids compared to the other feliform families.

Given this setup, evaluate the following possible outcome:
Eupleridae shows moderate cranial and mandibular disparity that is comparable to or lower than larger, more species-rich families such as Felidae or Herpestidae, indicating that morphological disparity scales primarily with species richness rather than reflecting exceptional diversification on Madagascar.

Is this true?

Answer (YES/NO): NO